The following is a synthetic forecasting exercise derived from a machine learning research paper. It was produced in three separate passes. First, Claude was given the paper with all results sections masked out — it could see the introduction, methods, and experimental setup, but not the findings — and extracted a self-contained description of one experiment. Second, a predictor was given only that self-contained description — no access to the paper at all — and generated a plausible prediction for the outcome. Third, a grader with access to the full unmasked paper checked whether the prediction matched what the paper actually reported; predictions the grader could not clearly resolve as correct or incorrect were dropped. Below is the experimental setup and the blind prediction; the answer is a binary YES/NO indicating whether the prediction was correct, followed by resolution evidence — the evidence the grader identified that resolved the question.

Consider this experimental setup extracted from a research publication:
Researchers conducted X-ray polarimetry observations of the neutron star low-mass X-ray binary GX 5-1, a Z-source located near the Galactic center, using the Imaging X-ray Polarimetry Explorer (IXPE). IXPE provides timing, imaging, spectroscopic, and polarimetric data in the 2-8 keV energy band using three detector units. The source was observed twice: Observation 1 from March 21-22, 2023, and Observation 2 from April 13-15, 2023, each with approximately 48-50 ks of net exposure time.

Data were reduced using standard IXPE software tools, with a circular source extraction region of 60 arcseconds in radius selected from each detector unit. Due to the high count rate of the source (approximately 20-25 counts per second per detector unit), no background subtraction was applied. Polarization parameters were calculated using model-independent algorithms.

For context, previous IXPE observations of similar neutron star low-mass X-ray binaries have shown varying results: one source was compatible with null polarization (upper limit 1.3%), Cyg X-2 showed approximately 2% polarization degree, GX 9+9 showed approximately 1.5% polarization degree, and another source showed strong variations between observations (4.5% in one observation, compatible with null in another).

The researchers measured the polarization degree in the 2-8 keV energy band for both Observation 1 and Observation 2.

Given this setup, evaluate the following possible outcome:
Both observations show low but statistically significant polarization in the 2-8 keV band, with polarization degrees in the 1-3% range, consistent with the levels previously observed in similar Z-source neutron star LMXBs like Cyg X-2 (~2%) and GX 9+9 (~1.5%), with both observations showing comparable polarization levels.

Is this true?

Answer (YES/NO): NO